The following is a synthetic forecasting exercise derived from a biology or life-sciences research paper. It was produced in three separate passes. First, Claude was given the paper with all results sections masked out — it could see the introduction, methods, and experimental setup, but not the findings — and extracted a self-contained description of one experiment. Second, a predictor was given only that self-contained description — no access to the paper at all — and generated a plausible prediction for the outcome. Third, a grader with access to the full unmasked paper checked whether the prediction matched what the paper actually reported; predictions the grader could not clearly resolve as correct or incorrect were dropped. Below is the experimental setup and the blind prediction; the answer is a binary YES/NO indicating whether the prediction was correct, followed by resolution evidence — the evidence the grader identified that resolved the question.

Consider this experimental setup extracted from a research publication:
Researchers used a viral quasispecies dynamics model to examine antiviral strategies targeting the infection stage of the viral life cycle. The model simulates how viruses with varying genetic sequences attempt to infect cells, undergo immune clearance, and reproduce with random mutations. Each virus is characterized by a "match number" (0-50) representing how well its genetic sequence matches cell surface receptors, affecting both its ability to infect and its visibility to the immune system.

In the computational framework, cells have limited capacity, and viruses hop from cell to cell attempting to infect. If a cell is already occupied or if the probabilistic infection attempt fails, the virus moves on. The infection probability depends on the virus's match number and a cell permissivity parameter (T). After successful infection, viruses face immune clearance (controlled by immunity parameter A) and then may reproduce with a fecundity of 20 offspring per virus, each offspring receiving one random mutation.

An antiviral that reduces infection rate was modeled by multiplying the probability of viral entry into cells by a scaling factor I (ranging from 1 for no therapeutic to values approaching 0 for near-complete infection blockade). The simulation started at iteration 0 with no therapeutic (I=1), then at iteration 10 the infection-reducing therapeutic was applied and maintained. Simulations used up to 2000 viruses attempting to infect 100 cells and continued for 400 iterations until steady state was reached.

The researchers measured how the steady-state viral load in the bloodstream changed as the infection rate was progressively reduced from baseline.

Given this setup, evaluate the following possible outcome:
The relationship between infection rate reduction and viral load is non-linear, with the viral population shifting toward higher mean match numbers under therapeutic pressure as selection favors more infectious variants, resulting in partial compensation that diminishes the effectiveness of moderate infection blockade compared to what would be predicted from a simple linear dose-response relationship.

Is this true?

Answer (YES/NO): NO